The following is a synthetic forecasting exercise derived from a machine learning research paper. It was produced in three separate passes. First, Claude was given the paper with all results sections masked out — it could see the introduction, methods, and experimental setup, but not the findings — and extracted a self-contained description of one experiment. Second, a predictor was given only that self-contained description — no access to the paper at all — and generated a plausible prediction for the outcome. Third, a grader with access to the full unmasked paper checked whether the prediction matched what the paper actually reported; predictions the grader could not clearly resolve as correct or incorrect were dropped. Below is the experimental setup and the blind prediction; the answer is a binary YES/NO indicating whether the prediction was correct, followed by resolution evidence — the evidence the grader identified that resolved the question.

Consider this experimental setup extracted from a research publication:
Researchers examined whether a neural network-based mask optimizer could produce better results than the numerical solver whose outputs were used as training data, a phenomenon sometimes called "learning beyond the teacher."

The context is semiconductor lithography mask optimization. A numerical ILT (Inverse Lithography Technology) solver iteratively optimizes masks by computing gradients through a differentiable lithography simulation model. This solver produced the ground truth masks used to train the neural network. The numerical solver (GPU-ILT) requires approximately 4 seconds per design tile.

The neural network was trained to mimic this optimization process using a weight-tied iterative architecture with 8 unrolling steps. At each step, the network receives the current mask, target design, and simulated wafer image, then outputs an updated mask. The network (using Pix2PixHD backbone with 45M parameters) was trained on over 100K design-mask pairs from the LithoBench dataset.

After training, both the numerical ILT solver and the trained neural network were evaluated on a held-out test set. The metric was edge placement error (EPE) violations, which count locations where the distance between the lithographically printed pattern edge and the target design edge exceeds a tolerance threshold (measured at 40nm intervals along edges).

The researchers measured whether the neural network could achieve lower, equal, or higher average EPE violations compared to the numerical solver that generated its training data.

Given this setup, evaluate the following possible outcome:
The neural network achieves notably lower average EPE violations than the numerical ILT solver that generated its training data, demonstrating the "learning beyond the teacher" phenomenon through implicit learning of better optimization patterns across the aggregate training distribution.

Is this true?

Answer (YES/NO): YES